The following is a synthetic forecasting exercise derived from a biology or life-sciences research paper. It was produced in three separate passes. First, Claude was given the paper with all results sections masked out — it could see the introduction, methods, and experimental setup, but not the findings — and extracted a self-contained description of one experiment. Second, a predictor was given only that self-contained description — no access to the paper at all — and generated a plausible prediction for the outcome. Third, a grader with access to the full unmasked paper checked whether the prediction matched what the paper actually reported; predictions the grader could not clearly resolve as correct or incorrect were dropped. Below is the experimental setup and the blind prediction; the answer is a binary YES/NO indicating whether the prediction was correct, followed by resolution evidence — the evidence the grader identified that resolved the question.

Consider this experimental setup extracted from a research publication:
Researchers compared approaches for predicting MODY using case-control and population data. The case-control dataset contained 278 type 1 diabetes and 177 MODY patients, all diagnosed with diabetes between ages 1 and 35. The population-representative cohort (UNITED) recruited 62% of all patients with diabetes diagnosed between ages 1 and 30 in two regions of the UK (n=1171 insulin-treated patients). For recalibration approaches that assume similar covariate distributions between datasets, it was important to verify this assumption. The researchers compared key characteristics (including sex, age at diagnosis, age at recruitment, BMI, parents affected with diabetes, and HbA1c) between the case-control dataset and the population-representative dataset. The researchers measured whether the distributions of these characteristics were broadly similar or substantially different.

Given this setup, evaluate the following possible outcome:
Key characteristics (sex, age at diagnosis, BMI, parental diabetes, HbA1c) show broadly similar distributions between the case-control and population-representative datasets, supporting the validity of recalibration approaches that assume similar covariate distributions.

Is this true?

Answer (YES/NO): YES